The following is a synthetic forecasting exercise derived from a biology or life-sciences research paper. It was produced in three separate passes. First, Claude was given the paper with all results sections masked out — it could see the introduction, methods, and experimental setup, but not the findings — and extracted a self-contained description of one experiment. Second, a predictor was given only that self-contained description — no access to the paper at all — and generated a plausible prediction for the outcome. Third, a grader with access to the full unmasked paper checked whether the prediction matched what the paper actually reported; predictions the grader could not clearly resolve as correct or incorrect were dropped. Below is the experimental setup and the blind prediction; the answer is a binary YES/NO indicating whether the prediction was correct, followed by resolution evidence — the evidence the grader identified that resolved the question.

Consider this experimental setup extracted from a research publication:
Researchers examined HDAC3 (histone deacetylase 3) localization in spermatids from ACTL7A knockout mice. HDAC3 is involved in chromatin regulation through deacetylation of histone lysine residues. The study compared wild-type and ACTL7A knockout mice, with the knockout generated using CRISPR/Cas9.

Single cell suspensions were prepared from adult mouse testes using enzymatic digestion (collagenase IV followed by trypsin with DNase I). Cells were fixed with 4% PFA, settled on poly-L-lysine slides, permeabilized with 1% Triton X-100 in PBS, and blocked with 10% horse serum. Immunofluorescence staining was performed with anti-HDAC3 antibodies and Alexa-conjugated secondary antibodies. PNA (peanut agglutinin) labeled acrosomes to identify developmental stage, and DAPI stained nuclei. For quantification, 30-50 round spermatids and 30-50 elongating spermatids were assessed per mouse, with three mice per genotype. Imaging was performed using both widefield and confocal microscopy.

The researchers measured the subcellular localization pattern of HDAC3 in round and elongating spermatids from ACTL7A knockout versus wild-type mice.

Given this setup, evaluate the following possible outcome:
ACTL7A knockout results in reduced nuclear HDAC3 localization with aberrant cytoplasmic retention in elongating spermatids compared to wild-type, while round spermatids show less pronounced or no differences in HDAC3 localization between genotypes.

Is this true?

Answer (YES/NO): NO